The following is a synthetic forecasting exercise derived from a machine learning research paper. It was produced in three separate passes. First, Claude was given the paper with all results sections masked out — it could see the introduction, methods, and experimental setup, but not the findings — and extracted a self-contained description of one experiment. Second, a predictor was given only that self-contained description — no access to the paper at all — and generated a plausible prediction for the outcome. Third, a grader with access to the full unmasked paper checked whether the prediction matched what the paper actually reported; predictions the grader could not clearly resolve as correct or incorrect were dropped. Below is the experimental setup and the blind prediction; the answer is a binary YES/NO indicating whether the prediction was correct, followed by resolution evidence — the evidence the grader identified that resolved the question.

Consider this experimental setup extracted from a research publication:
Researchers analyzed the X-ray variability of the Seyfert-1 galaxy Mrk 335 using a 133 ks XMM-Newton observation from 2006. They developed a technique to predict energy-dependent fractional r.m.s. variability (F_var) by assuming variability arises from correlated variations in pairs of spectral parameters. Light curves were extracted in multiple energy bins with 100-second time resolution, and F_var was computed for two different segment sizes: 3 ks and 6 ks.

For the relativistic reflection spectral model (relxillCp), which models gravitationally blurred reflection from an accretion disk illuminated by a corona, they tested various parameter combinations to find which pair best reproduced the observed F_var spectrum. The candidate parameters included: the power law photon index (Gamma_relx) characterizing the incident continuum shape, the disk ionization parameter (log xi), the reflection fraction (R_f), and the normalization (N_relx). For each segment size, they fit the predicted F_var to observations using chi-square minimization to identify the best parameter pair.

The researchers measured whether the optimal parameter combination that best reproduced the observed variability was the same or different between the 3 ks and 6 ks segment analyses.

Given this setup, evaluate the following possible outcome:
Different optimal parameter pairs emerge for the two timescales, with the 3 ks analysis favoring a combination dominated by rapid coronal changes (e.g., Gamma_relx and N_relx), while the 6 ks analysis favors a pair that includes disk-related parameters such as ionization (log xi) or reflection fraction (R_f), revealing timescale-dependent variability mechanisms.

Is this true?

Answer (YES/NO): NO